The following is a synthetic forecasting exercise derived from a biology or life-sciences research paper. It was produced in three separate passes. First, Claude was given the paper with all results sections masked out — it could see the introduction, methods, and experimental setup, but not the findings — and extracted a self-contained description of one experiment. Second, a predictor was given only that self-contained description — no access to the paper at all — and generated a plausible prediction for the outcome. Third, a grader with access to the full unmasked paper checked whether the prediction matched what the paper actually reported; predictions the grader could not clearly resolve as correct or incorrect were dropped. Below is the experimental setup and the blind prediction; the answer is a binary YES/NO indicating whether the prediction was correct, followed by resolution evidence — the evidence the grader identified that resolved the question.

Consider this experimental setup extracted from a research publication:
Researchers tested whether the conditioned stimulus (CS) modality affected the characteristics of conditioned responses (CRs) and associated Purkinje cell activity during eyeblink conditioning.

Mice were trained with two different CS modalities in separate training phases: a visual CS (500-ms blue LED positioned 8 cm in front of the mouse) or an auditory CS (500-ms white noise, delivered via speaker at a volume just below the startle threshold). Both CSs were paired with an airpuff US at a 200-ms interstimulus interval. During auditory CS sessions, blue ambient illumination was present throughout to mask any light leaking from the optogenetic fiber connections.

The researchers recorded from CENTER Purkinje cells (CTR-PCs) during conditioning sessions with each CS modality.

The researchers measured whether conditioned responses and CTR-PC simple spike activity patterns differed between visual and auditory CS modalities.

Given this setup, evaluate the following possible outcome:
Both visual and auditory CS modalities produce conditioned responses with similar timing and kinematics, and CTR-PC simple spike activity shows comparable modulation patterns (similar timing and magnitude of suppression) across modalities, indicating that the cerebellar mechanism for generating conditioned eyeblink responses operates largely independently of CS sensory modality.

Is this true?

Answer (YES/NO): YES